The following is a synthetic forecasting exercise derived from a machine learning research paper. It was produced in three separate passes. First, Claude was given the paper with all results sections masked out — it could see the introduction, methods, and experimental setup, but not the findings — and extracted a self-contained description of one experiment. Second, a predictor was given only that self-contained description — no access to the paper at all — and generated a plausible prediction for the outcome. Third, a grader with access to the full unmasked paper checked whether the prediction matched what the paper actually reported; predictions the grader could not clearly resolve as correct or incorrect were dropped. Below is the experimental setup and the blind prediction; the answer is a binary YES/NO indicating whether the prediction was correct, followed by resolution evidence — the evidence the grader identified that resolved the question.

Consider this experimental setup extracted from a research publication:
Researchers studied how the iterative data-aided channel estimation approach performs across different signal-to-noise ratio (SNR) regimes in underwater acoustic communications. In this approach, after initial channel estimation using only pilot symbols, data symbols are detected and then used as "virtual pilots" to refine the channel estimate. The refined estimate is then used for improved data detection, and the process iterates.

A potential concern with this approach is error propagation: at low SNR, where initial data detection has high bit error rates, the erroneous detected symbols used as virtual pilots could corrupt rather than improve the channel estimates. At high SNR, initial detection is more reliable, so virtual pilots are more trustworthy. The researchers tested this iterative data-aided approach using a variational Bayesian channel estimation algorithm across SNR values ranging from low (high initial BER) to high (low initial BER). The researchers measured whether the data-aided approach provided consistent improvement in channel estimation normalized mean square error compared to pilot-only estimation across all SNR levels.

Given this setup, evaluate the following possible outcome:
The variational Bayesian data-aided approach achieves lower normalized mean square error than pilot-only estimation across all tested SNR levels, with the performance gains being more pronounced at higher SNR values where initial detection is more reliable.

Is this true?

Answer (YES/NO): YES